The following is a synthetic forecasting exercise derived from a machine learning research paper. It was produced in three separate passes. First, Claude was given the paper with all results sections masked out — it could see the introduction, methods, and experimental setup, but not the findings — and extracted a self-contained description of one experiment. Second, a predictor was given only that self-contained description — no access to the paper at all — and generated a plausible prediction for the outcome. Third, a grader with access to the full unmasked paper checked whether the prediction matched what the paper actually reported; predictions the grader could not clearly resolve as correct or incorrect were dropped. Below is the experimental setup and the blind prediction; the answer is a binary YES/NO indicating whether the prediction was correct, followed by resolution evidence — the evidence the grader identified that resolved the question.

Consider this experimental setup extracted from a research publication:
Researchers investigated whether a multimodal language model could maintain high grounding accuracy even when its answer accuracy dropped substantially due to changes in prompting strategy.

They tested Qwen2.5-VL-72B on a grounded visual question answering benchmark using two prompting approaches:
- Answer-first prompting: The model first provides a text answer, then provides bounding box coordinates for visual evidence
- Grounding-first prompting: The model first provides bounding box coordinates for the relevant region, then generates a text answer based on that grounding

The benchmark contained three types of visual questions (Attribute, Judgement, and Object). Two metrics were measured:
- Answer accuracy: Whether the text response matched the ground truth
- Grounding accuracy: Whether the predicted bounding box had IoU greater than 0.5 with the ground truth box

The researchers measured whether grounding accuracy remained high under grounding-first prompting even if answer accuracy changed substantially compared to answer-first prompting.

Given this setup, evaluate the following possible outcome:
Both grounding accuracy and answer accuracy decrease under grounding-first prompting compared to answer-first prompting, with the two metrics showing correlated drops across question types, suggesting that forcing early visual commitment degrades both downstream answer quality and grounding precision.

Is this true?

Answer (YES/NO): NO